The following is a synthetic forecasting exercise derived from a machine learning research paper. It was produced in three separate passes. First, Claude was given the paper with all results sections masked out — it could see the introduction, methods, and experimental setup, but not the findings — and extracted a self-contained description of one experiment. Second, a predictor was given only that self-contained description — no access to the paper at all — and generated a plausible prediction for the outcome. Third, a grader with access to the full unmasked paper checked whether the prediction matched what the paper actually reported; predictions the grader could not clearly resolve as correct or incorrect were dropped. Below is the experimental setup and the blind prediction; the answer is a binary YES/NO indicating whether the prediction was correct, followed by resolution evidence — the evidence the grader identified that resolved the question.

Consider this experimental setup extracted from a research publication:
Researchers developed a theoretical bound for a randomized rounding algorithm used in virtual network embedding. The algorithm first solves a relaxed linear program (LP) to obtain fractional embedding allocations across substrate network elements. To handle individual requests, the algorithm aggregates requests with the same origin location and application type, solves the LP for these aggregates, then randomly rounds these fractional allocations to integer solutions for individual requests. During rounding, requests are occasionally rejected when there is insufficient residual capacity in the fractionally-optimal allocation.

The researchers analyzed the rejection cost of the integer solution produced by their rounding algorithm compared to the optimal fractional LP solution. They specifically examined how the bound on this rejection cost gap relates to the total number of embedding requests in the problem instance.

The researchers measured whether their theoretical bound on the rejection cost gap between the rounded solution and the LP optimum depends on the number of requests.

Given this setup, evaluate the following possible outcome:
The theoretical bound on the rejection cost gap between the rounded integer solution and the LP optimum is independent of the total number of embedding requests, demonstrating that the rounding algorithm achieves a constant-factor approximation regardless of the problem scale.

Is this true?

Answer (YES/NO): NO